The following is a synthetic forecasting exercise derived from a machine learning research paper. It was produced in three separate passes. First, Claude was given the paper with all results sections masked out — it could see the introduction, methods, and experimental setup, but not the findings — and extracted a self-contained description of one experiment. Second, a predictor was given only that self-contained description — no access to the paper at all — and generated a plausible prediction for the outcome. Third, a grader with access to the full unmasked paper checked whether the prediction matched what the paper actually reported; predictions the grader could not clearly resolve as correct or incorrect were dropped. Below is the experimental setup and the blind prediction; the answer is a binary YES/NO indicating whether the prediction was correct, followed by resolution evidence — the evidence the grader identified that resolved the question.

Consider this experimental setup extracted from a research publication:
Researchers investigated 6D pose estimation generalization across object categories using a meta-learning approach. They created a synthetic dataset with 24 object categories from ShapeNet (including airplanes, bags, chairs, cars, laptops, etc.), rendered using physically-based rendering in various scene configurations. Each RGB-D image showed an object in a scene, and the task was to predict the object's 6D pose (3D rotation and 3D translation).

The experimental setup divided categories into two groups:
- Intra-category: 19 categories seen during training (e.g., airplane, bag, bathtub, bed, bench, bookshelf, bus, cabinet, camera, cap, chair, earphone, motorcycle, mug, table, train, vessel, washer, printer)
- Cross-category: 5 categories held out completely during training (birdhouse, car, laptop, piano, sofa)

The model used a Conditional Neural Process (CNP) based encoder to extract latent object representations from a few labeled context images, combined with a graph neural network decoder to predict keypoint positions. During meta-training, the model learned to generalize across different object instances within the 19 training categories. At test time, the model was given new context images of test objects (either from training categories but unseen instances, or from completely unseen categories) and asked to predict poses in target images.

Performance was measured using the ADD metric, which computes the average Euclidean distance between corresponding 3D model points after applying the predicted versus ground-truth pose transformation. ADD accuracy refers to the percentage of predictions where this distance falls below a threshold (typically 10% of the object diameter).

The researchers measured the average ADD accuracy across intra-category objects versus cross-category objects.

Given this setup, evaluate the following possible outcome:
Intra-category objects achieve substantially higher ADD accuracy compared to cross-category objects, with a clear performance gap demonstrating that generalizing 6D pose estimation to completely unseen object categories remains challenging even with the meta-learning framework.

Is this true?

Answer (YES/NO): NO